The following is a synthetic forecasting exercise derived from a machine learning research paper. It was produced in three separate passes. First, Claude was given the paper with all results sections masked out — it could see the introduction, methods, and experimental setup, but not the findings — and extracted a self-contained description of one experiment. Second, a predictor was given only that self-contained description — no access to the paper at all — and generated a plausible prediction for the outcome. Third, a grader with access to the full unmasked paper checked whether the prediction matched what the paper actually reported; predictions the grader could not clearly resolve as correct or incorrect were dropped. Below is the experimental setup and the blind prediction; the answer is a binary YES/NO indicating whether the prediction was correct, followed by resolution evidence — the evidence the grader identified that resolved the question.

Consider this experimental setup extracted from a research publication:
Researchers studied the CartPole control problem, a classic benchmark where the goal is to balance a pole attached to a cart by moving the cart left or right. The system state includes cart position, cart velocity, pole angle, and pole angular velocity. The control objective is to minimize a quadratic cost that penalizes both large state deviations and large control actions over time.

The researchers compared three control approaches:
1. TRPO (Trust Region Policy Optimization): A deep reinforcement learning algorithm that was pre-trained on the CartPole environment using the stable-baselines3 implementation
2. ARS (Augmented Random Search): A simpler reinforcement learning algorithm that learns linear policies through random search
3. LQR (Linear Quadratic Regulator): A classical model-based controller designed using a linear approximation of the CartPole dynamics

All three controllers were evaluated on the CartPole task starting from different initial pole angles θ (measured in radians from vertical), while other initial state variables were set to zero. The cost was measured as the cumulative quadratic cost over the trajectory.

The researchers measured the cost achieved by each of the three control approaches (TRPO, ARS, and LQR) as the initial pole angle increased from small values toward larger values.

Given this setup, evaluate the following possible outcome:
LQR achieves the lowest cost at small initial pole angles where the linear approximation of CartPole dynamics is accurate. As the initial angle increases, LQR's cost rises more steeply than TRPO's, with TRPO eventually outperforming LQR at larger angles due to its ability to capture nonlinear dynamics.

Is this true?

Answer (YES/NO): NO